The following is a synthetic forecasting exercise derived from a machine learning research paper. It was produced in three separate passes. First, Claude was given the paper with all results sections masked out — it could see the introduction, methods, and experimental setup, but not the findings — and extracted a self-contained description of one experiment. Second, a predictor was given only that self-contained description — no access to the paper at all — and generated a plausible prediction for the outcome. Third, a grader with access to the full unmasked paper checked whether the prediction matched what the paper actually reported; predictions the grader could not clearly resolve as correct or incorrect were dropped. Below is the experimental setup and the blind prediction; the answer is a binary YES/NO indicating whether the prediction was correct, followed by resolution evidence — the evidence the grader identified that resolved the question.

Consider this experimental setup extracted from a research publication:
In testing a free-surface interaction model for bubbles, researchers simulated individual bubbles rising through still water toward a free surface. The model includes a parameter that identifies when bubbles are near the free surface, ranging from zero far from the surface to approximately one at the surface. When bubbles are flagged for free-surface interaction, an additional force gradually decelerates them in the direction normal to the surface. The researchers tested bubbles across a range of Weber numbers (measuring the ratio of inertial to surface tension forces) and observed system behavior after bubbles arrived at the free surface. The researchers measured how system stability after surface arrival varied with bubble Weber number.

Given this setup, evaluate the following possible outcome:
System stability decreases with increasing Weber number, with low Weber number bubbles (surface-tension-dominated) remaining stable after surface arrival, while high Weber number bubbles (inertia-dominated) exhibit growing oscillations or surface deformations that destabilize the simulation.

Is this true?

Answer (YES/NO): NO